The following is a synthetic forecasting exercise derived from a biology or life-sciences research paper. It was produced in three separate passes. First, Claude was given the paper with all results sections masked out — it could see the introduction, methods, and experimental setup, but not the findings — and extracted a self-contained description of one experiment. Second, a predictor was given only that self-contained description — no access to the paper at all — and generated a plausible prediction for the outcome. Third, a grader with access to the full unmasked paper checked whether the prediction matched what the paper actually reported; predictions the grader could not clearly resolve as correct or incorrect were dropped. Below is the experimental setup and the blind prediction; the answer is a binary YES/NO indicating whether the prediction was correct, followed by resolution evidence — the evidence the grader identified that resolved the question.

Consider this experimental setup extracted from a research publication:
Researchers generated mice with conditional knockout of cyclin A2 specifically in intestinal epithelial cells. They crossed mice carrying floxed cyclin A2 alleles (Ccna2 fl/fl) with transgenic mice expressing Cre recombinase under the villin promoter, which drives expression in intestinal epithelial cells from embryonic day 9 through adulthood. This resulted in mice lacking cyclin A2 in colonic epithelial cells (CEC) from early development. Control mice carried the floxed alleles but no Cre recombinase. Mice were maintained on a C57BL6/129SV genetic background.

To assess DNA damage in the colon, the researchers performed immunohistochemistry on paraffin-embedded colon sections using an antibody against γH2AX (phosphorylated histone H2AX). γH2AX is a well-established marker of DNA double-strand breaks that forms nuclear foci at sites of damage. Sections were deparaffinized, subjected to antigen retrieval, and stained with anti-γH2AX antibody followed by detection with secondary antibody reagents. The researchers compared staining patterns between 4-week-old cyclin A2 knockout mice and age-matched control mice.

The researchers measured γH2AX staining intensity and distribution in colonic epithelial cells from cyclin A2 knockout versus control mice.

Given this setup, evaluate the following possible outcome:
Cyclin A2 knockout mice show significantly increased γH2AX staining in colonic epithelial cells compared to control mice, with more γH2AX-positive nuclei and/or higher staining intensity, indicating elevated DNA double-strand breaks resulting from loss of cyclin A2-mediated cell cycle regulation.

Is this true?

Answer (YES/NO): YES